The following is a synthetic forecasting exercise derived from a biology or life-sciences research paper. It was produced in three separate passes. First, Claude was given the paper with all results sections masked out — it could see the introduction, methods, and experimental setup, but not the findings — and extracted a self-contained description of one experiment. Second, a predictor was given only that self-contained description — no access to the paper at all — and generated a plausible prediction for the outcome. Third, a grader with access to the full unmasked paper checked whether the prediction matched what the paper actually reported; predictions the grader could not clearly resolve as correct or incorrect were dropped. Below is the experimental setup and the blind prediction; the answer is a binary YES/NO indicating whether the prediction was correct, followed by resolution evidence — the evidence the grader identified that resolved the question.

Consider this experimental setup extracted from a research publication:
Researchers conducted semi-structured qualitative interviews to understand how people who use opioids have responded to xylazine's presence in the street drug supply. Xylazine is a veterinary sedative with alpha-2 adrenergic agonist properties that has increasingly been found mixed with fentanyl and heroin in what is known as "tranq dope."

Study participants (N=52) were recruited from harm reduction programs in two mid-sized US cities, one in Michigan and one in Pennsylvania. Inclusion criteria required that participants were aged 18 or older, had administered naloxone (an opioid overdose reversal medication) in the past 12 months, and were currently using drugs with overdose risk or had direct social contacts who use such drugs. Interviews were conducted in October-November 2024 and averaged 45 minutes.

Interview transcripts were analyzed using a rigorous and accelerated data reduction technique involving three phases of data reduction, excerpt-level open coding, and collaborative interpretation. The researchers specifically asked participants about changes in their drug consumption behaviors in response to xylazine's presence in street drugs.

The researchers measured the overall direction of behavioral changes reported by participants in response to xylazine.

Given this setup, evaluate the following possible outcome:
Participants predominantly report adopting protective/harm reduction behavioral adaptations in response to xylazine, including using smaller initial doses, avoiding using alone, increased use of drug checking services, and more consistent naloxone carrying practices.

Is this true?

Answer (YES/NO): NO